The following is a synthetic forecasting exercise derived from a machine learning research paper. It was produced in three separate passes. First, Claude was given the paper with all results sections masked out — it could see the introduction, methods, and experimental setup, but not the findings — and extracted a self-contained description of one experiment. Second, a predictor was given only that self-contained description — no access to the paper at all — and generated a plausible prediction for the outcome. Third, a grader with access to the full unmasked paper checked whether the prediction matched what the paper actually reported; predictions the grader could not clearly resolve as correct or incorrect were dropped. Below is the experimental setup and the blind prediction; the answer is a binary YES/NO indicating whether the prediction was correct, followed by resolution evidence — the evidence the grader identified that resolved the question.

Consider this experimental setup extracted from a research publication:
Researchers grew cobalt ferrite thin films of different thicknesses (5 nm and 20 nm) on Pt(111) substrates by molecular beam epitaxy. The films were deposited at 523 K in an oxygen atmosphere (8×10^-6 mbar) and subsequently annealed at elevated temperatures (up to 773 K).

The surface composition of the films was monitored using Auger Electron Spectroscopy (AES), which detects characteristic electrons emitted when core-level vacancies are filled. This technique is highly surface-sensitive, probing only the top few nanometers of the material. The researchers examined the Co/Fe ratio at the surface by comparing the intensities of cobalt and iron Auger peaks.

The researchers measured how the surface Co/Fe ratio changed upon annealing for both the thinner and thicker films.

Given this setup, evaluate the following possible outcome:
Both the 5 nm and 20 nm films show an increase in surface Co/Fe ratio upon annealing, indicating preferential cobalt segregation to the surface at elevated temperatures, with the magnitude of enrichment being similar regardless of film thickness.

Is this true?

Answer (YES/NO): NO